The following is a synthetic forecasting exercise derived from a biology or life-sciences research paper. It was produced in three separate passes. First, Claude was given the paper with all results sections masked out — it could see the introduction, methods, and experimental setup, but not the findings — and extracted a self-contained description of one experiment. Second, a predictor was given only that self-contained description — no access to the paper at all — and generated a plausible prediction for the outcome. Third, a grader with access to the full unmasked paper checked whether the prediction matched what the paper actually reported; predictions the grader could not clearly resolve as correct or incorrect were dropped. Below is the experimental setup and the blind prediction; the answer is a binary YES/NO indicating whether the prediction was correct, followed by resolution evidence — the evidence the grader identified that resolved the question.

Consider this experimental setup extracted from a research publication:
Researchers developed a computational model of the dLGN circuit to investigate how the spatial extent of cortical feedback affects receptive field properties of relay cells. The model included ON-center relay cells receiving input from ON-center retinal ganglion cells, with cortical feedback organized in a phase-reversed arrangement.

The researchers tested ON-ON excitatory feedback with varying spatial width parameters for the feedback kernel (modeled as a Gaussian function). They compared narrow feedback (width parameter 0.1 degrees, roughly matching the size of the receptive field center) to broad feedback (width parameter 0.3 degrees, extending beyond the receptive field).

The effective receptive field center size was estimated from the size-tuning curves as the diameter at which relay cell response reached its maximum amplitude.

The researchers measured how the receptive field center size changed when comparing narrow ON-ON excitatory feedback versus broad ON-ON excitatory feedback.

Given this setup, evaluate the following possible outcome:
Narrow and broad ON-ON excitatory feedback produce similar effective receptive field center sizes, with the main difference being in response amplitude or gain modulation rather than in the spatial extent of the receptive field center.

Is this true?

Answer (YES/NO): NO